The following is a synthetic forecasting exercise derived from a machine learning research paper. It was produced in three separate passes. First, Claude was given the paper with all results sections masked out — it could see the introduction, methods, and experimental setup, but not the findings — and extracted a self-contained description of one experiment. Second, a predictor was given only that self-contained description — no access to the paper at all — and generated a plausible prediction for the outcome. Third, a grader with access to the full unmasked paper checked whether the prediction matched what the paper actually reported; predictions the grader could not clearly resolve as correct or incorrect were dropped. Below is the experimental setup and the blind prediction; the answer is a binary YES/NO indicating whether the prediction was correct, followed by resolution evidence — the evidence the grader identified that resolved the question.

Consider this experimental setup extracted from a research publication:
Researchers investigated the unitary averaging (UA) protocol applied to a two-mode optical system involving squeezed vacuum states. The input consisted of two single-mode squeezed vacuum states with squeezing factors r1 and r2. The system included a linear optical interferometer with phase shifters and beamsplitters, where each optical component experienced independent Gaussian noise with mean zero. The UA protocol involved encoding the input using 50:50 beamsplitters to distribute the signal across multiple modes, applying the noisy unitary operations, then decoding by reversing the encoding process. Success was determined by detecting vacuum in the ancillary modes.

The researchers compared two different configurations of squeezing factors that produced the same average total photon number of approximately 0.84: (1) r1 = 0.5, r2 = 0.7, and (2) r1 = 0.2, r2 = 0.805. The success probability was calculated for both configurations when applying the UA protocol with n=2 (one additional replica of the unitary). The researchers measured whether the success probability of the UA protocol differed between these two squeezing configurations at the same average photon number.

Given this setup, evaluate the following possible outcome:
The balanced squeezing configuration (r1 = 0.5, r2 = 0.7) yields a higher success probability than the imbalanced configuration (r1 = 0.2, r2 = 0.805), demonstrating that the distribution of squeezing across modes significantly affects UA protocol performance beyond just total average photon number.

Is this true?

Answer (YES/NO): NO